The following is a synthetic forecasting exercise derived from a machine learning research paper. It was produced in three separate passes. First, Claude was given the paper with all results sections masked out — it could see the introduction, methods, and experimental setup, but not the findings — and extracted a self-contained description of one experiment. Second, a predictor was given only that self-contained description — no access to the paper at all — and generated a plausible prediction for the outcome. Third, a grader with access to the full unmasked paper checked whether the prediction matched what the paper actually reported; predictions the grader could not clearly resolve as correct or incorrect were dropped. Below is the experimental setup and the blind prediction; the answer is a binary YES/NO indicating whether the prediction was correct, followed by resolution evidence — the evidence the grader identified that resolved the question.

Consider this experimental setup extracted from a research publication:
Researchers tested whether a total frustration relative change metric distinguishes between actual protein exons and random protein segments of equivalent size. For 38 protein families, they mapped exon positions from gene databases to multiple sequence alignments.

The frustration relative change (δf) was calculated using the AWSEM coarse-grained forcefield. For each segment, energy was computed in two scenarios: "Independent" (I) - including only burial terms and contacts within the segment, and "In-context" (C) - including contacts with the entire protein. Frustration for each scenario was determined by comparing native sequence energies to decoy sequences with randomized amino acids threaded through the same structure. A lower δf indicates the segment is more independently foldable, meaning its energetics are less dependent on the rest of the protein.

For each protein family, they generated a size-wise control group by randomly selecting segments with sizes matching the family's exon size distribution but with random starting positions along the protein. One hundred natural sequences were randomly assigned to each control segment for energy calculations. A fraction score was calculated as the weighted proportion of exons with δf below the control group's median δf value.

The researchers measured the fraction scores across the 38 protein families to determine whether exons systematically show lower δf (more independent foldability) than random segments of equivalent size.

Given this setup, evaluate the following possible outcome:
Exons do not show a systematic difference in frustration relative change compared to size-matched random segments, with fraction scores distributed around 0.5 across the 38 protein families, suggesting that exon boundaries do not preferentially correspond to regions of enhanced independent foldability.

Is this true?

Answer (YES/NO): NO